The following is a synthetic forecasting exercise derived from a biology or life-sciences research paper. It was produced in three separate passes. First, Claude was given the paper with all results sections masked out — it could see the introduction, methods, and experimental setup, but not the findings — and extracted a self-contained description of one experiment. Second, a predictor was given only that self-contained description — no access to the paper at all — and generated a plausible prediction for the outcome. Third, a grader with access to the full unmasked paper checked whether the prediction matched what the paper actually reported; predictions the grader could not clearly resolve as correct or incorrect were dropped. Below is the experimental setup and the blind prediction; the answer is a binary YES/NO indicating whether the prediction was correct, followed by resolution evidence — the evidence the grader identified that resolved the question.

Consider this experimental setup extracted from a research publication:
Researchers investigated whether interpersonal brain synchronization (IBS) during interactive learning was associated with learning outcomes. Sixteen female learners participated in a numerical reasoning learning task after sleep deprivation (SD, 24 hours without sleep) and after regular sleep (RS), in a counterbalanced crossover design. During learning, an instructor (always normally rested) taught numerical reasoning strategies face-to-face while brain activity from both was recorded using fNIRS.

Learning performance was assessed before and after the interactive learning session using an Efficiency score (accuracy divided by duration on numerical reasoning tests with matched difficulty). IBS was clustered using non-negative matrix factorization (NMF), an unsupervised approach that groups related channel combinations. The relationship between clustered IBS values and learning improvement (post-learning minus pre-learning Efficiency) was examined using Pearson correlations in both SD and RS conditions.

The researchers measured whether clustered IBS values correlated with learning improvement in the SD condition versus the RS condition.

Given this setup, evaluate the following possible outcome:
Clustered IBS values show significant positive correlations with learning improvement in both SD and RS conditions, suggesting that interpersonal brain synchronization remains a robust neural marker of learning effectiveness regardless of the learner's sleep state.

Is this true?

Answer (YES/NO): NO